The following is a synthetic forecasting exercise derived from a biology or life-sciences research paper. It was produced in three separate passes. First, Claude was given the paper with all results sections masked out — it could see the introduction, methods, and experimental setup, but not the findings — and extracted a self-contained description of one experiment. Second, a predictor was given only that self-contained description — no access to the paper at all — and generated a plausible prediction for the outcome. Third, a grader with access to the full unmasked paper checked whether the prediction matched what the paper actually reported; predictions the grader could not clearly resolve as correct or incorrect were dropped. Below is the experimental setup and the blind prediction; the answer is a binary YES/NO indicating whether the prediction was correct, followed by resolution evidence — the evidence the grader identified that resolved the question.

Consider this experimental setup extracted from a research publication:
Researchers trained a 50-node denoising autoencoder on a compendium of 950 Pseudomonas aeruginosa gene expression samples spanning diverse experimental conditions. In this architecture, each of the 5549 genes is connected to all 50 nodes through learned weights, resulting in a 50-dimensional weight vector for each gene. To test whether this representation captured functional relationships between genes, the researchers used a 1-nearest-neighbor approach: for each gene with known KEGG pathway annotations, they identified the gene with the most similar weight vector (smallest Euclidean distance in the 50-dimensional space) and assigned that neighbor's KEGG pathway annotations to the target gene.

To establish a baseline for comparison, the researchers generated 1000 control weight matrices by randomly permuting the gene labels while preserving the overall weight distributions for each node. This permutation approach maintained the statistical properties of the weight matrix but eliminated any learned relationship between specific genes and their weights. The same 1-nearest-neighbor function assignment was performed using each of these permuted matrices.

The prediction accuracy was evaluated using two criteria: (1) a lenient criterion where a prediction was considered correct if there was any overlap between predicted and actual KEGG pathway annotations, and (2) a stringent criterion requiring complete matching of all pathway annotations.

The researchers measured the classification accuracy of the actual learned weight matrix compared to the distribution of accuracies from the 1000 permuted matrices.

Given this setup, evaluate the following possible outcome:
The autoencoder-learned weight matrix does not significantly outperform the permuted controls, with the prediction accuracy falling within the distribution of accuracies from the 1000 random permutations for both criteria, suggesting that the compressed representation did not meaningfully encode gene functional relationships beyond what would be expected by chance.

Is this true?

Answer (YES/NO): NO